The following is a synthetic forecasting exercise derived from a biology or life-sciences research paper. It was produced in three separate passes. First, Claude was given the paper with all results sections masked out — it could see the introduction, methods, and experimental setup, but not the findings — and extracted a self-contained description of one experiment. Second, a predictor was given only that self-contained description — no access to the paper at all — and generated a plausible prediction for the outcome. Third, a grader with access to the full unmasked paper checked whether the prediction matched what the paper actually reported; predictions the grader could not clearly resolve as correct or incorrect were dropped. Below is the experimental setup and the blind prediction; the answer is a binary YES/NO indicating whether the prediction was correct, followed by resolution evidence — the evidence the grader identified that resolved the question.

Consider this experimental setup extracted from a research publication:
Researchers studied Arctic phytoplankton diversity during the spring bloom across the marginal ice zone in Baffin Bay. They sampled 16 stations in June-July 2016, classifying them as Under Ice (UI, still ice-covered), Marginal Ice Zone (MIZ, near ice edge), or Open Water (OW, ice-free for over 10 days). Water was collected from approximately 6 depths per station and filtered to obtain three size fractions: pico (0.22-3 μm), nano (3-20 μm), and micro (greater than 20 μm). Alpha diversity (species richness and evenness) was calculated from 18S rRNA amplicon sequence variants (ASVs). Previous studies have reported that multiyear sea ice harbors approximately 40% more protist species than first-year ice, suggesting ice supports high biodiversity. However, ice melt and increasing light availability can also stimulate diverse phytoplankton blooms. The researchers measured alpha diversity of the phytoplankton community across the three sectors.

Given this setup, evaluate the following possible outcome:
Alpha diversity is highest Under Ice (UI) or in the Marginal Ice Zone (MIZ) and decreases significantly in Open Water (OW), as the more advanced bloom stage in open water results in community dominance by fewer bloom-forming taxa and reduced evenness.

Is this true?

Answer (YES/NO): YES